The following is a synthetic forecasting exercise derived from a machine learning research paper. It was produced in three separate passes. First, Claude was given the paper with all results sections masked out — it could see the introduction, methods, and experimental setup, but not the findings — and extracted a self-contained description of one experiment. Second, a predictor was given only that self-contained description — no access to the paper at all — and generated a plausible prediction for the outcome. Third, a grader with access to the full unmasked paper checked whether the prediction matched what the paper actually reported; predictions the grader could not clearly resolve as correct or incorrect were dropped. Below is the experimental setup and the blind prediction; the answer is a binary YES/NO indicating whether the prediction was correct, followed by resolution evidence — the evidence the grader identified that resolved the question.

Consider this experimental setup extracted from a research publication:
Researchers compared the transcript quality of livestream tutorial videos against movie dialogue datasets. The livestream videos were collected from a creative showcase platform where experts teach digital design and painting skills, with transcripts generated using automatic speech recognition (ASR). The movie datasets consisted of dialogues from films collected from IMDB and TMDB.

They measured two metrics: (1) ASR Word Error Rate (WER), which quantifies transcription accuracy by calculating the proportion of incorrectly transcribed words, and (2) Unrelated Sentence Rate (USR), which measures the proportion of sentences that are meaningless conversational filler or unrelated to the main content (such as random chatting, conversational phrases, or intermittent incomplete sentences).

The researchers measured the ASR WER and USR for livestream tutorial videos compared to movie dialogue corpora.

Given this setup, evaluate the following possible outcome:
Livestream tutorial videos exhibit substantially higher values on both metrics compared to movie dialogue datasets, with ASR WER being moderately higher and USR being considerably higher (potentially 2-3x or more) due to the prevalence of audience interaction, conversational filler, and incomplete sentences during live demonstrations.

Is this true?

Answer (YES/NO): NO